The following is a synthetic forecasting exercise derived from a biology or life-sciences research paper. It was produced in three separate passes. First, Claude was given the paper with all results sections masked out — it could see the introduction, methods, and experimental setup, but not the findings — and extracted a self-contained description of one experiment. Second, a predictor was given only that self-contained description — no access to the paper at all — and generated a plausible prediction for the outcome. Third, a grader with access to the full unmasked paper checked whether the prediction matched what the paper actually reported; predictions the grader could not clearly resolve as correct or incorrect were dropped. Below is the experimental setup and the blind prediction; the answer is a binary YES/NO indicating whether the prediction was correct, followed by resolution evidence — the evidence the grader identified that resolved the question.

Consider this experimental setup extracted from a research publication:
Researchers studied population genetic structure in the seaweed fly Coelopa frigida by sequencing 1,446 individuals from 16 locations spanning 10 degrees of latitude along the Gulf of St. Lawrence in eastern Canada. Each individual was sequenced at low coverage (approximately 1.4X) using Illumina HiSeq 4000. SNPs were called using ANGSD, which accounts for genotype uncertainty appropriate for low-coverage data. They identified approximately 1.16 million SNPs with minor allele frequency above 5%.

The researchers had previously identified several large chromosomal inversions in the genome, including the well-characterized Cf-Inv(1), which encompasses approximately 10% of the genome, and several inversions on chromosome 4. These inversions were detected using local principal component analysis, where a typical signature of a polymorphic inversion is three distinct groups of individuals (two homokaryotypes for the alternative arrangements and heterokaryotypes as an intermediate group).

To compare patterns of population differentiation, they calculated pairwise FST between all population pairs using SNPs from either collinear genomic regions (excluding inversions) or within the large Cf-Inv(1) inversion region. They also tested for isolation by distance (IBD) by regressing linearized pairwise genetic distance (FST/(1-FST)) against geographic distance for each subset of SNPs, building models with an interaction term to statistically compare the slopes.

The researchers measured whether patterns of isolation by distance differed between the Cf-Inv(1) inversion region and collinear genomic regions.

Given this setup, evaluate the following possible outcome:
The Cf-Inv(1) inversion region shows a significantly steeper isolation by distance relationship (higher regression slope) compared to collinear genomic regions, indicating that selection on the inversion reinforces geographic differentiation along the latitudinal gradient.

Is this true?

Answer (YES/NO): NO